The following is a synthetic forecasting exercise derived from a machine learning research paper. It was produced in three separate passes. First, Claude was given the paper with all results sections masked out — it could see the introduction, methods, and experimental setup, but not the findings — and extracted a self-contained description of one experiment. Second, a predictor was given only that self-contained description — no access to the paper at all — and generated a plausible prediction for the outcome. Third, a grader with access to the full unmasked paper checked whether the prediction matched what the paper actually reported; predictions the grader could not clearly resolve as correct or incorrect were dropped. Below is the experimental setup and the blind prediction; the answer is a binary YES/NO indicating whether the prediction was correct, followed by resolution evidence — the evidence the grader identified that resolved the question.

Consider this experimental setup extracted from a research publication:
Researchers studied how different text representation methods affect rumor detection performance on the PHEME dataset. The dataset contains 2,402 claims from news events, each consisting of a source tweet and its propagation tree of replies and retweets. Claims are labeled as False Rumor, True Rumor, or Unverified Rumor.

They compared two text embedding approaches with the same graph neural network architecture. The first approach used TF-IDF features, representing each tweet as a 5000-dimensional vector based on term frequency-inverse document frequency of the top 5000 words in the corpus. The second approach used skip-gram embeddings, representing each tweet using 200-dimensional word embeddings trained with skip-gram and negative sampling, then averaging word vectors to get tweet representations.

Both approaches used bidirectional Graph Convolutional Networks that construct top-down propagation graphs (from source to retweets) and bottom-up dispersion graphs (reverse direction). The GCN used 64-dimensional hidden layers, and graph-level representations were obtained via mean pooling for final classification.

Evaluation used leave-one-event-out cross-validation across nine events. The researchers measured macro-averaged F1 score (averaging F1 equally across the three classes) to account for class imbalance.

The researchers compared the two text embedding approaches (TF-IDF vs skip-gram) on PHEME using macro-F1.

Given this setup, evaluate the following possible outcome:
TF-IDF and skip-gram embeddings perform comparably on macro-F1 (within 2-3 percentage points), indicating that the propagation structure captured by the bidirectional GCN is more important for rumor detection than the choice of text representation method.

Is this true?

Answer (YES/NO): YES